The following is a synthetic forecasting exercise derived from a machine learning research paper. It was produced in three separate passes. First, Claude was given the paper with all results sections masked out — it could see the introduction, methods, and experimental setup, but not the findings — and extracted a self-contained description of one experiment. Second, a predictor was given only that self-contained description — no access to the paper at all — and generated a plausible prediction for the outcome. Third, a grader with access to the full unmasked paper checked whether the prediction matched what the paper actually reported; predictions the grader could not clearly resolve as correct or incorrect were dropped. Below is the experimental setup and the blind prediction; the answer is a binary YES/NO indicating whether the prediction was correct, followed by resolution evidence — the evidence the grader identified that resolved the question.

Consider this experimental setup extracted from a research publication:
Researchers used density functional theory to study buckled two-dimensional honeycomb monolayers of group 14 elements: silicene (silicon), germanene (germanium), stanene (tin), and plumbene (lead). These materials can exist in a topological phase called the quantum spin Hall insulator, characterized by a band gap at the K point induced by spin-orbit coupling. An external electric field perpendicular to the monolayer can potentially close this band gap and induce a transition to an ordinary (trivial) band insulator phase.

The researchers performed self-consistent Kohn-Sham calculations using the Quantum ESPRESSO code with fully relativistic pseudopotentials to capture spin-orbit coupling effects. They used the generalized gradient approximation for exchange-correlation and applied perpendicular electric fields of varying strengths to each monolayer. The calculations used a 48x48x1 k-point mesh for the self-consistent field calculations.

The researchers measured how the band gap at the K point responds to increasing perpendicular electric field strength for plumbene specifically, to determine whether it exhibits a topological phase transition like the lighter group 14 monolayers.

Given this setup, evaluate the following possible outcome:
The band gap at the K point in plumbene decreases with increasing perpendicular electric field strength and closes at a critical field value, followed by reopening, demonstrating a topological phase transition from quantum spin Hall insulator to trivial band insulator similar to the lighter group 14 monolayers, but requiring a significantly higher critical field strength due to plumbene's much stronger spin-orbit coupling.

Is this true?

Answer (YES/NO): NO